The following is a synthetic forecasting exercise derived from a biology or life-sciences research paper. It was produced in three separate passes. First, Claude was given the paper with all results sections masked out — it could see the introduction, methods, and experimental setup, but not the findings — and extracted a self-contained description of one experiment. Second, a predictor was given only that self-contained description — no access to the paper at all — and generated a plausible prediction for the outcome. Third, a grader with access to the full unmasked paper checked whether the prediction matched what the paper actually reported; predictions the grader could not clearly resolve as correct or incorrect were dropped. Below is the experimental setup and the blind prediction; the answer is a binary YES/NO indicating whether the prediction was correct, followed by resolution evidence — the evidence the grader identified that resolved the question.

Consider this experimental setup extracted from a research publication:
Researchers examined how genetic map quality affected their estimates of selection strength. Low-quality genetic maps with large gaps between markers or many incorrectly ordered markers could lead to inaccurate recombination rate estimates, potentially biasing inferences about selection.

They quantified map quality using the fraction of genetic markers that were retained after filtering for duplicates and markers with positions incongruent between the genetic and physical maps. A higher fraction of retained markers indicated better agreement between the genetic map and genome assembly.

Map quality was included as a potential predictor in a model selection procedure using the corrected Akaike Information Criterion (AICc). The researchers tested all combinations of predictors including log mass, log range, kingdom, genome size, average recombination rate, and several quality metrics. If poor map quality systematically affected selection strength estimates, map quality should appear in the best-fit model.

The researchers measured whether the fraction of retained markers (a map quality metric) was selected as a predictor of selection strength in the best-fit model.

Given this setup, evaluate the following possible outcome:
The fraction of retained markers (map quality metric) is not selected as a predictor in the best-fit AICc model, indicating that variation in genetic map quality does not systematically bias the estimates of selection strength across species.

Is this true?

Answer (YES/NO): NO